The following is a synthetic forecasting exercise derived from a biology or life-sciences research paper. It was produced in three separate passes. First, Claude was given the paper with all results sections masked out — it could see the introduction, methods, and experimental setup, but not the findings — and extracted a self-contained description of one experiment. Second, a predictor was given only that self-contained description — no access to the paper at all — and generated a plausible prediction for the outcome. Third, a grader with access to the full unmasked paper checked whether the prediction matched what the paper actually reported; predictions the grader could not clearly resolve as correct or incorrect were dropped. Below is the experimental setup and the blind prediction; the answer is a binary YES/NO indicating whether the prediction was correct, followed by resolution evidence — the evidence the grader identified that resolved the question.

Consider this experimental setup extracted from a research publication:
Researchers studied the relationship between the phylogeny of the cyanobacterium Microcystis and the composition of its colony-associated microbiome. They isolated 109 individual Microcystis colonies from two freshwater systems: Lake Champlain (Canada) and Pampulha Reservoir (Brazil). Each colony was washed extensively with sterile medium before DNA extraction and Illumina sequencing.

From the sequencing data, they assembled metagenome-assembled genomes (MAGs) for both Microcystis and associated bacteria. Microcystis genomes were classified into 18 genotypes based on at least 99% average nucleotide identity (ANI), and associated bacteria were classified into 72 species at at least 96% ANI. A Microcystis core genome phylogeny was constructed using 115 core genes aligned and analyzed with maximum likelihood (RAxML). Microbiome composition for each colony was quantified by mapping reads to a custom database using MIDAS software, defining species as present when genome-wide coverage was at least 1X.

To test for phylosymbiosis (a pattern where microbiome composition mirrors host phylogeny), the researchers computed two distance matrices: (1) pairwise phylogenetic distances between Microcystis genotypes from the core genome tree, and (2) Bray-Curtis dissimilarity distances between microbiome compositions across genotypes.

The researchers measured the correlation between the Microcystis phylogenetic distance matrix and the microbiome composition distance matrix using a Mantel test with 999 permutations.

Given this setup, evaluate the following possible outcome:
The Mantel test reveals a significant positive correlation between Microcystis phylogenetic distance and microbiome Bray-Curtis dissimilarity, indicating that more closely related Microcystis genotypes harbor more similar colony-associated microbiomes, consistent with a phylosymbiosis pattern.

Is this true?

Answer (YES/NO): YES